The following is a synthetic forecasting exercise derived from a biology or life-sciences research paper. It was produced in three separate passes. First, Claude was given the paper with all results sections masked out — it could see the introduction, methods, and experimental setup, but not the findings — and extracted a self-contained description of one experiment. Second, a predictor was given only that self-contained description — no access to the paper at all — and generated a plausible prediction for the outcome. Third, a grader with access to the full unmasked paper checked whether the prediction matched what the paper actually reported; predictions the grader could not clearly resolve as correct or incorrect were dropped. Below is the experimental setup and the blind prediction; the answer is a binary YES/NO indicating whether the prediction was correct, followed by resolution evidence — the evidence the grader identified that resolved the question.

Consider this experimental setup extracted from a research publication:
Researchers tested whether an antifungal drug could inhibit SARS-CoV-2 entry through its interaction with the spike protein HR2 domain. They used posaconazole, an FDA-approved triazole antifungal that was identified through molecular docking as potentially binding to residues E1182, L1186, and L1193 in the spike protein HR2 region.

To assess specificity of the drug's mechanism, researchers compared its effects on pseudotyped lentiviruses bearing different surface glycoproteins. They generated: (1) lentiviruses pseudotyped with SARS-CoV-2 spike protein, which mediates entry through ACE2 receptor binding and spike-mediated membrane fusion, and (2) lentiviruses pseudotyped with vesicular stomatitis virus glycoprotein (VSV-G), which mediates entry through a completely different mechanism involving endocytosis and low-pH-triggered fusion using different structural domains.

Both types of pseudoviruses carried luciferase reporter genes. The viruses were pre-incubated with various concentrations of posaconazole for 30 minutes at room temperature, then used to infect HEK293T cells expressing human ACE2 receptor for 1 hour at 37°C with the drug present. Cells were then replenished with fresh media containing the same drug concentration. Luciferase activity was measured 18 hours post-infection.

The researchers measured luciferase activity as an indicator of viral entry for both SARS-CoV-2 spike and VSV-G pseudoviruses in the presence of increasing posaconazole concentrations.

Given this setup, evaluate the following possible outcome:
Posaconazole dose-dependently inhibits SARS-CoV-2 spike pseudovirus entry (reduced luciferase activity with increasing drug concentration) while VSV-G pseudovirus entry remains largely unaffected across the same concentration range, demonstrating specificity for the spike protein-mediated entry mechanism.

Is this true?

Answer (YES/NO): YES